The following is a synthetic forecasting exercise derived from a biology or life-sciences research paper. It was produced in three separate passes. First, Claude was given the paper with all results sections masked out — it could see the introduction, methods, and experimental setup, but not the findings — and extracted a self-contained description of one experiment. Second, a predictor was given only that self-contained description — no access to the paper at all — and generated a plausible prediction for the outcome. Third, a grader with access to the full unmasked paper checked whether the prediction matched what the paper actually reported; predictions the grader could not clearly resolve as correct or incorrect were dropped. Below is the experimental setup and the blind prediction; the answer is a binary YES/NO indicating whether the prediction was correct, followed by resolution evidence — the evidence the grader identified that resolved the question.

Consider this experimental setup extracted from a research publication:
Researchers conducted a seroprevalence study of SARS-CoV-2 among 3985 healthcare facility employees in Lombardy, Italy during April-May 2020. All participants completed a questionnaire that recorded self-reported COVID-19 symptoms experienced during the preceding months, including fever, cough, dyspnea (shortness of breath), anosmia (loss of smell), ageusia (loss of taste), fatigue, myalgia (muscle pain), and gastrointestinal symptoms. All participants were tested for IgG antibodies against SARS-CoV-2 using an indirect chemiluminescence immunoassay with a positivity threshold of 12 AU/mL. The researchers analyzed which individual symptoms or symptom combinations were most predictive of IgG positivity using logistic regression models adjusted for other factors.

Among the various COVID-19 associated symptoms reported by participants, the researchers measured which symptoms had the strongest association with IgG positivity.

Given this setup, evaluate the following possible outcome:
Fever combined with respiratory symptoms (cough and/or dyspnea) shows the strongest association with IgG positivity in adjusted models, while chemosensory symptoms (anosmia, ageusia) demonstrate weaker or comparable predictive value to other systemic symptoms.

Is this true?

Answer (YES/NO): NO